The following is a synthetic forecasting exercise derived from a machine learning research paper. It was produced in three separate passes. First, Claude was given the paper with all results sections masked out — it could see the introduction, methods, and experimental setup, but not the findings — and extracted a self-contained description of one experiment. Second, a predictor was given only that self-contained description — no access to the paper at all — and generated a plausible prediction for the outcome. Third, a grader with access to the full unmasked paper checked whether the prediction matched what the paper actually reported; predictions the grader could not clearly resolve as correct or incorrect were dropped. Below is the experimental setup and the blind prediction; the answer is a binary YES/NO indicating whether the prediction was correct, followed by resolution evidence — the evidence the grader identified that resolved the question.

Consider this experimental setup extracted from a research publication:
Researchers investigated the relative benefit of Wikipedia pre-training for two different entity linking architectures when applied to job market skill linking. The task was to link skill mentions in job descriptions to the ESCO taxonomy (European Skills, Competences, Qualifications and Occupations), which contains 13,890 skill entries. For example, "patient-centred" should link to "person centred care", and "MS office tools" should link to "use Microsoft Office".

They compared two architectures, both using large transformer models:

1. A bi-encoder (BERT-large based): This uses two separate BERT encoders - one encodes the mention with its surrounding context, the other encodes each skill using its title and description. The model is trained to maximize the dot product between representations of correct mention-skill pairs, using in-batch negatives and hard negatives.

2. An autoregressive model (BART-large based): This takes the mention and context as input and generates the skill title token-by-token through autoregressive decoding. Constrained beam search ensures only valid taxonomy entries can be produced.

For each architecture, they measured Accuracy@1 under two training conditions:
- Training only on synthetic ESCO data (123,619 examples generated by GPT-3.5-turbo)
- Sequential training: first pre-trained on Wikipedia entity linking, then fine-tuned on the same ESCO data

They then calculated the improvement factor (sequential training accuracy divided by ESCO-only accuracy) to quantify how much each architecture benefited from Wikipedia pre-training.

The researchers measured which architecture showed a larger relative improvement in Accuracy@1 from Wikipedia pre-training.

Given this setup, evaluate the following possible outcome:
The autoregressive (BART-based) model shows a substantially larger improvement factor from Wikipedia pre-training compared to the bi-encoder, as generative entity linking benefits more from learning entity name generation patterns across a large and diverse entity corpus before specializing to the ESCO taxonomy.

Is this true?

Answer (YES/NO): YES